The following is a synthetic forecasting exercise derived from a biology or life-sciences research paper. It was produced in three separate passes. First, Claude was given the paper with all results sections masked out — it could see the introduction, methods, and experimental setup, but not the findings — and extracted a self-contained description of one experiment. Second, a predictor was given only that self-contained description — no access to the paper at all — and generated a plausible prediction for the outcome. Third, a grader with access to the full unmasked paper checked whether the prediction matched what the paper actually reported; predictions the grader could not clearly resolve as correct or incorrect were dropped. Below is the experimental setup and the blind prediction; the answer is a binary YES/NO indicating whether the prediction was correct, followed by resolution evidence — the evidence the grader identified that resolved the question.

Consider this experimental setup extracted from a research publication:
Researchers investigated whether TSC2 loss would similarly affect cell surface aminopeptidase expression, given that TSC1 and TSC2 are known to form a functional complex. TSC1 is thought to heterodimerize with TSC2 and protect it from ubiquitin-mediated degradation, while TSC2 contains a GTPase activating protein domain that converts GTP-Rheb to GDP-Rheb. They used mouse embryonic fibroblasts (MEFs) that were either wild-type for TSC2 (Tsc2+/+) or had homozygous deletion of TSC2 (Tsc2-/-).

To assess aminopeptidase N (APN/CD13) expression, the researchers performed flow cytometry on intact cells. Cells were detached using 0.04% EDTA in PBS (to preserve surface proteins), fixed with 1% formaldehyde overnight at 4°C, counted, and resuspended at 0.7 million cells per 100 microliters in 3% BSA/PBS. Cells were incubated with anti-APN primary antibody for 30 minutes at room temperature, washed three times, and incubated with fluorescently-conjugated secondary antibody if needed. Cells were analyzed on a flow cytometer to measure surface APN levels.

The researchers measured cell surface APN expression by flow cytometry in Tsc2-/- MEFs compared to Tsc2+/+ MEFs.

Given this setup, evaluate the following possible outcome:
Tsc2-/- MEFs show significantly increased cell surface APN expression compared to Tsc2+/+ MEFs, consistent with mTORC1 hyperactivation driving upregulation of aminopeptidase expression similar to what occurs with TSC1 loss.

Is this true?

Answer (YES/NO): NO